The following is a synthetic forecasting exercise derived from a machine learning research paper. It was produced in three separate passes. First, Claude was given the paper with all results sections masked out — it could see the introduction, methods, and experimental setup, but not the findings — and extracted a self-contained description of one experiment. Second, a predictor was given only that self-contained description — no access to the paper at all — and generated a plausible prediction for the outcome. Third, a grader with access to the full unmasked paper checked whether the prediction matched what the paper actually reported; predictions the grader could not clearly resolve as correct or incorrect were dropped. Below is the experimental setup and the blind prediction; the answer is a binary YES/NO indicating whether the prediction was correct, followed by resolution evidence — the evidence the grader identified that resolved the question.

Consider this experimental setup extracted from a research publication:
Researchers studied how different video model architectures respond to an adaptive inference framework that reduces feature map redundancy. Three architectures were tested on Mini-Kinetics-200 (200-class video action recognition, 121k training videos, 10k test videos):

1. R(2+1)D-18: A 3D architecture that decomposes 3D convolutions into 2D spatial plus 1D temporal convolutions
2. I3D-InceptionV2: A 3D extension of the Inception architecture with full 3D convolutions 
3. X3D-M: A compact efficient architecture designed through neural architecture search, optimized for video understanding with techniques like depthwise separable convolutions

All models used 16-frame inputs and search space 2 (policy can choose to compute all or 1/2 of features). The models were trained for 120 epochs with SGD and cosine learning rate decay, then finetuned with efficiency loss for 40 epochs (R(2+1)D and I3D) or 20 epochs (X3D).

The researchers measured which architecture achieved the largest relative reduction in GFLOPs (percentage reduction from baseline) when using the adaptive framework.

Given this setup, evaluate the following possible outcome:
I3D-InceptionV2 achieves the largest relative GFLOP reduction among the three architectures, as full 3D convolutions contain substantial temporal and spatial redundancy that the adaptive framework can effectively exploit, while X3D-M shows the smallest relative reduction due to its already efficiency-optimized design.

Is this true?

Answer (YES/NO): YES